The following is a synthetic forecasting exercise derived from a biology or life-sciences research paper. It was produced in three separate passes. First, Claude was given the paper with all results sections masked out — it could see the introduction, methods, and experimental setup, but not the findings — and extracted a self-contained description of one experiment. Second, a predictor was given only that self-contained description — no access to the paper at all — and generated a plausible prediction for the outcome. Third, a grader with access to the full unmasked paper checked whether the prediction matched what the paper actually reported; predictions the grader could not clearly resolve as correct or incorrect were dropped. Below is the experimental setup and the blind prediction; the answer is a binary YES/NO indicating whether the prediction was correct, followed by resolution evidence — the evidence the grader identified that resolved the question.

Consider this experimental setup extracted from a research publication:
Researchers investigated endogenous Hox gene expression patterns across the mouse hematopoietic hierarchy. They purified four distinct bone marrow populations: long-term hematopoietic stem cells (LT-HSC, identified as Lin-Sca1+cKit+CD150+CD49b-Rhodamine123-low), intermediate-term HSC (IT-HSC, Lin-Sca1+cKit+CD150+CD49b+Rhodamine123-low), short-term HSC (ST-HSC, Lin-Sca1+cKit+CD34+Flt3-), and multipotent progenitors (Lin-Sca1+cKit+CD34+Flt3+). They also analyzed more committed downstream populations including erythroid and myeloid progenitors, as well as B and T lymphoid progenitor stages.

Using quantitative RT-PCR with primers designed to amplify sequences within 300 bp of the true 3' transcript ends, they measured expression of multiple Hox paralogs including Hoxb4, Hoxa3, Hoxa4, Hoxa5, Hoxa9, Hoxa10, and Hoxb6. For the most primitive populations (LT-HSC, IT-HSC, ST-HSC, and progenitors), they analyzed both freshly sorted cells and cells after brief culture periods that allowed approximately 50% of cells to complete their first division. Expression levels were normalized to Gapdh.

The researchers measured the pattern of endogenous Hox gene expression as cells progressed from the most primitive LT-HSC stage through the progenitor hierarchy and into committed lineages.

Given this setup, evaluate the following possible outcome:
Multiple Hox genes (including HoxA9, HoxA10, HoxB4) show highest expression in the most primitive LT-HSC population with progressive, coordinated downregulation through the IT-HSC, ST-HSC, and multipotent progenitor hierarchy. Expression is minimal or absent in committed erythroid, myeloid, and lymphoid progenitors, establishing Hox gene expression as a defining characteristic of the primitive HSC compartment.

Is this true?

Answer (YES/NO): NO